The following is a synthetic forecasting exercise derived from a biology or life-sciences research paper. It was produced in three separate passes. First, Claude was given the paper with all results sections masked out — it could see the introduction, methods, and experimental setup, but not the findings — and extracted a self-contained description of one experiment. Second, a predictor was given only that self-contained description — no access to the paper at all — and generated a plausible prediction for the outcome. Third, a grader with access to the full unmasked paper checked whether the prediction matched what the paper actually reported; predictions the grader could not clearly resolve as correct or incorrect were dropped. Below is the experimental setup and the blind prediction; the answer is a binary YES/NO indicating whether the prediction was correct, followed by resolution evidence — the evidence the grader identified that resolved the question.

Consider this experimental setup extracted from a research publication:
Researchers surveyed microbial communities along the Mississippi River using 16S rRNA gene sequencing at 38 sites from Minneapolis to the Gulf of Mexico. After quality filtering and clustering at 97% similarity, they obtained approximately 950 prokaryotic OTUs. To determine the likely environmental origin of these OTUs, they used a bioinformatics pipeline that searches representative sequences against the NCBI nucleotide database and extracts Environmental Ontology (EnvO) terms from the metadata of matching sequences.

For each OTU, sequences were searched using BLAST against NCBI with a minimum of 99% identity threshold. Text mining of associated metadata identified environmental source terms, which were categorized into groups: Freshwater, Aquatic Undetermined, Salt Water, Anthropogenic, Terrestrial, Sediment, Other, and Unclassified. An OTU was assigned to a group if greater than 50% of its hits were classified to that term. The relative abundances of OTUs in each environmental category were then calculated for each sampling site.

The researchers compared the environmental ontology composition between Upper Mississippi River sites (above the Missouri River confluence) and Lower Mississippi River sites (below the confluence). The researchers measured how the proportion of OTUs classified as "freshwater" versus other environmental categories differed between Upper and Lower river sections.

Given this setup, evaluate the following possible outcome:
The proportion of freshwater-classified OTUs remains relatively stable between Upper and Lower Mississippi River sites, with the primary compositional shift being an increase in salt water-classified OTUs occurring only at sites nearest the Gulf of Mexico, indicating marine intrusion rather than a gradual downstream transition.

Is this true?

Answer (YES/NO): NO